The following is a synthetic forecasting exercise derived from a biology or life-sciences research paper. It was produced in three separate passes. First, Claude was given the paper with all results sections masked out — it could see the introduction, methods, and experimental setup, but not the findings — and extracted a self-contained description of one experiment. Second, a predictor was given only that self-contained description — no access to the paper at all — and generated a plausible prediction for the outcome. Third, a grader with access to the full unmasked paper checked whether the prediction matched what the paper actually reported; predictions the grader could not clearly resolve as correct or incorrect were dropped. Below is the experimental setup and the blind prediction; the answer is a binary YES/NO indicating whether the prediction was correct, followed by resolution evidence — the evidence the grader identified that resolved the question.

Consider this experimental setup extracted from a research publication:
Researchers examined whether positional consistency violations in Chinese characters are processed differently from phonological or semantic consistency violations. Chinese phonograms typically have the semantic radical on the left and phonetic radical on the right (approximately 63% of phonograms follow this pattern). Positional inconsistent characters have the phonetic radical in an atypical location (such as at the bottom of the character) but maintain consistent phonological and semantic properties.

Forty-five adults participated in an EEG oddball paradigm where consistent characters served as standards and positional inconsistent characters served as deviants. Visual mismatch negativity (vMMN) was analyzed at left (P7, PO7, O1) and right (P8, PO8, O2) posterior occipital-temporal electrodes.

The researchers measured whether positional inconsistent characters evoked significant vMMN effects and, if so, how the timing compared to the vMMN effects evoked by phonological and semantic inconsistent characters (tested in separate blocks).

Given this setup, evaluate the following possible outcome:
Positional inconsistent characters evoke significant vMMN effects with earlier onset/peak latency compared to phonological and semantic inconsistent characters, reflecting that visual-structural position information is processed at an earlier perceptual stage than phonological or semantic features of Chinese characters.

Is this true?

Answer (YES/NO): YES